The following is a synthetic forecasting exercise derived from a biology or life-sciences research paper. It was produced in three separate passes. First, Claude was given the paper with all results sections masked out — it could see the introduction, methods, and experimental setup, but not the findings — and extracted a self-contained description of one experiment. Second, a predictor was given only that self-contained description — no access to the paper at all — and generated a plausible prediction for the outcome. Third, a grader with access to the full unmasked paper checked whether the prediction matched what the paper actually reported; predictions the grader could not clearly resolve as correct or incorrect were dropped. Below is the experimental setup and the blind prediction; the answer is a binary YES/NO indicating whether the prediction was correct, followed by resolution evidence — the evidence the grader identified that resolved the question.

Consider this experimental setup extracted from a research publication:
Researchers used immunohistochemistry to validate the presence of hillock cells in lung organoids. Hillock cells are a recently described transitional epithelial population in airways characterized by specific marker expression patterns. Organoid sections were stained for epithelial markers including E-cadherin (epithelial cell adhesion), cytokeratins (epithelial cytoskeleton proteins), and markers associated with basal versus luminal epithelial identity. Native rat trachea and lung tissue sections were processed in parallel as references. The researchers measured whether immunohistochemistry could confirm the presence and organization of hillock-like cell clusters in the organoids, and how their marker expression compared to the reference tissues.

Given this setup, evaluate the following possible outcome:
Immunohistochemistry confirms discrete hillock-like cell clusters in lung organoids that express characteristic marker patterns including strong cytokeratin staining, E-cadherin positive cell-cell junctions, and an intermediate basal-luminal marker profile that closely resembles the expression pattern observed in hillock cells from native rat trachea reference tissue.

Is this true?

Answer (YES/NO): NO